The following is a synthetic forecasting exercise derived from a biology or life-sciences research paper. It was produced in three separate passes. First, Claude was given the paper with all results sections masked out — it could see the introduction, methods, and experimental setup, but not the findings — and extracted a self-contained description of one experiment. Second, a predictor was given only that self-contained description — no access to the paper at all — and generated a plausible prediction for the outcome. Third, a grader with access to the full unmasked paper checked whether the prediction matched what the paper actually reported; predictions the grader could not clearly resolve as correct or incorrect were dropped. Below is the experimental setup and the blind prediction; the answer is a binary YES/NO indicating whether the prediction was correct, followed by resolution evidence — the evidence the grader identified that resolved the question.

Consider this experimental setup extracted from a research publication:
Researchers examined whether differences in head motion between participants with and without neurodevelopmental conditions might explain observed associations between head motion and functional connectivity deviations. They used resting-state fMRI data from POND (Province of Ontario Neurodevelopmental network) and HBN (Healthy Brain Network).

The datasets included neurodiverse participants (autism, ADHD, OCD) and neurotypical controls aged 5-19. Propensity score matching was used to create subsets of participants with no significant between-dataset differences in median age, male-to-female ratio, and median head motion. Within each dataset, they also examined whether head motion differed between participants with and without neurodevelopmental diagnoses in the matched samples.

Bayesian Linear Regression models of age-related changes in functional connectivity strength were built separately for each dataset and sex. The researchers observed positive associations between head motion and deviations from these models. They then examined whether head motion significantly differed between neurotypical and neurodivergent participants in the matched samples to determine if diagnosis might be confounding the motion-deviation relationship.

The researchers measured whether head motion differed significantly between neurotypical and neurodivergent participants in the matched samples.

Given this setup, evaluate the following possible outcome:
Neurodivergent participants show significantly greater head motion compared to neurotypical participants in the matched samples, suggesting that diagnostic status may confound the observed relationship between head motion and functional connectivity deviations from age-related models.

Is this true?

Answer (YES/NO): NO